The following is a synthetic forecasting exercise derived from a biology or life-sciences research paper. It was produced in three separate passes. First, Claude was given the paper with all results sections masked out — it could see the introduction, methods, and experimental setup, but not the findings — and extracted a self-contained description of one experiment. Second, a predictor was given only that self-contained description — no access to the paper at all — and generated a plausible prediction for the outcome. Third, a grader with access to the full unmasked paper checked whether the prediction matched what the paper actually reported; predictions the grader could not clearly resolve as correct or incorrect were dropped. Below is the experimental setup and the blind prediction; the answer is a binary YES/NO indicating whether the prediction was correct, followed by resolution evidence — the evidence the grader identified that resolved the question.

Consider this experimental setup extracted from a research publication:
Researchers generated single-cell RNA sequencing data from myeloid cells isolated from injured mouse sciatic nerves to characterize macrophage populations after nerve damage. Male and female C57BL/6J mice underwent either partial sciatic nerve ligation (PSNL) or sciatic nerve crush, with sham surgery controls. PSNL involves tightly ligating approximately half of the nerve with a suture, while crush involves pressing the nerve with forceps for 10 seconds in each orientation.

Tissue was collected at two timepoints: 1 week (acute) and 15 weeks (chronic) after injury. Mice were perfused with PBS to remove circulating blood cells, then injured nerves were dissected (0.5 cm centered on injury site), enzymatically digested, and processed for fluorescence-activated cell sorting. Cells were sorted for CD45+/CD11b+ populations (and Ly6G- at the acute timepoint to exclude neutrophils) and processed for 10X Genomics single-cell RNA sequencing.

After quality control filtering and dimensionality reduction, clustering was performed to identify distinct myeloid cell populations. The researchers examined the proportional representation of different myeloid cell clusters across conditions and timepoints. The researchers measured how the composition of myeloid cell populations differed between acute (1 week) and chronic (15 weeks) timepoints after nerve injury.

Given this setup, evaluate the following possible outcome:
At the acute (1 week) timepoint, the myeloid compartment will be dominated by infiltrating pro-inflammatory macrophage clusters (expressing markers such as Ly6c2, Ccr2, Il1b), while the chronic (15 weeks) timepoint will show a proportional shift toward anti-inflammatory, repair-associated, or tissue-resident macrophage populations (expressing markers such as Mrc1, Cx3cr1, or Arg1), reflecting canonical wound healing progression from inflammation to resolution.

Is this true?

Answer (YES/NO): NO